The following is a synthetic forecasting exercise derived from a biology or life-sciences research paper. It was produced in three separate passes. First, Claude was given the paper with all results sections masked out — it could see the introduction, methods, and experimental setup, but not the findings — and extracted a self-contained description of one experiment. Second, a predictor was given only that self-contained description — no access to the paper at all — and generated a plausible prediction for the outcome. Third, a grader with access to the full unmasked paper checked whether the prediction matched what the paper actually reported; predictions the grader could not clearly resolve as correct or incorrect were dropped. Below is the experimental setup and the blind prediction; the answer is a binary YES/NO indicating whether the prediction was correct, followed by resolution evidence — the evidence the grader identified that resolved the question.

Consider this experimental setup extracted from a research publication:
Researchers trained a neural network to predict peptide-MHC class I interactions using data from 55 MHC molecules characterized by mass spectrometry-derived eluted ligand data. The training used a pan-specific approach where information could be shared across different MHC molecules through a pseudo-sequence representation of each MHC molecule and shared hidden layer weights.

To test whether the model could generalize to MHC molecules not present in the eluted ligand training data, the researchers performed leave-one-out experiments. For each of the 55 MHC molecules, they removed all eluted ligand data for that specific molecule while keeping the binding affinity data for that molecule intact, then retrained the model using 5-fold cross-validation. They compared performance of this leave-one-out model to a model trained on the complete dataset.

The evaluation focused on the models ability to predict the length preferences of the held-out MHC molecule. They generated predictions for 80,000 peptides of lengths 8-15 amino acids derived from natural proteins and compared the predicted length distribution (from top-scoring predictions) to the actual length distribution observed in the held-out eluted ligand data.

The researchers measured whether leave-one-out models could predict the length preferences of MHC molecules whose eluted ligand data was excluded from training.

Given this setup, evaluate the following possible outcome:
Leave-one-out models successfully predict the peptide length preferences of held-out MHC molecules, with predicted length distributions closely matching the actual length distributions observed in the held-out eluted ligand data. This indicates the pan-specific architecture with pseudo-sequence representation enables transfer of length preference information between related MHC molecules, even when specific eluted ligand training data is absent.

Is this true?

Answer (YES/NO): YES